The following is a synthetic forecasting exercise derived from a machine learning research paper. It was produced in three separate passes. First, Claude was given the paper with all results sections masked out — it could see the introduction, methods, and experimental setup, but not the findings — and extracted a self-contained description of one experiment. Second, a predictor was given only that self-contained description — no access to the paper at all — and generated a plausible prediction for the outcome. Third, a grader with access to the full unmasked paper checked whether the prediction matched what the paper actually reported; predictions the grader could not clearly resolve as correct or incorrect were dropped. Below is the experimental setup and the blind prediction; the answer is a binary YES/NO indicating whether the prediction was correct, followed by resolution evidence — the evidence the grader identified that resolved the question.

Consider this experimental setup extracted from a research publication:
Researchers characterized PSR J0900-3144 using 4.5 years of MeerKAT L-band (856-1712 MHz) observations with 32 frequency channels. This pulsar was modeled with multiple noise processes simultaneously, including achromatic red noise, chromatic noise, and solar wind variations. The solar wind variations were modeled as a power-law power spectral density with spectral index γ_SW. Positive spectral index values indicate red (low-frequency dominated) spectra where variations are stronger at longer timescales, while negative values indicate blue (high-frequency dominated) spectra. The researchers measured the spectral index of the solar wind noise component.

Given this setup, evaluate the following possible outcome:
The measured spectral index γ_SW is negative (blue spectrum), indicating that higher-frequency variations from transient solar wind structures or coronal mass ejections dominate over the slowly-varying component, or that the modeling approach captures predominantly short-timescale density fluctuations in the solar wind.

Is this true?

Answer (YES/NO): YES